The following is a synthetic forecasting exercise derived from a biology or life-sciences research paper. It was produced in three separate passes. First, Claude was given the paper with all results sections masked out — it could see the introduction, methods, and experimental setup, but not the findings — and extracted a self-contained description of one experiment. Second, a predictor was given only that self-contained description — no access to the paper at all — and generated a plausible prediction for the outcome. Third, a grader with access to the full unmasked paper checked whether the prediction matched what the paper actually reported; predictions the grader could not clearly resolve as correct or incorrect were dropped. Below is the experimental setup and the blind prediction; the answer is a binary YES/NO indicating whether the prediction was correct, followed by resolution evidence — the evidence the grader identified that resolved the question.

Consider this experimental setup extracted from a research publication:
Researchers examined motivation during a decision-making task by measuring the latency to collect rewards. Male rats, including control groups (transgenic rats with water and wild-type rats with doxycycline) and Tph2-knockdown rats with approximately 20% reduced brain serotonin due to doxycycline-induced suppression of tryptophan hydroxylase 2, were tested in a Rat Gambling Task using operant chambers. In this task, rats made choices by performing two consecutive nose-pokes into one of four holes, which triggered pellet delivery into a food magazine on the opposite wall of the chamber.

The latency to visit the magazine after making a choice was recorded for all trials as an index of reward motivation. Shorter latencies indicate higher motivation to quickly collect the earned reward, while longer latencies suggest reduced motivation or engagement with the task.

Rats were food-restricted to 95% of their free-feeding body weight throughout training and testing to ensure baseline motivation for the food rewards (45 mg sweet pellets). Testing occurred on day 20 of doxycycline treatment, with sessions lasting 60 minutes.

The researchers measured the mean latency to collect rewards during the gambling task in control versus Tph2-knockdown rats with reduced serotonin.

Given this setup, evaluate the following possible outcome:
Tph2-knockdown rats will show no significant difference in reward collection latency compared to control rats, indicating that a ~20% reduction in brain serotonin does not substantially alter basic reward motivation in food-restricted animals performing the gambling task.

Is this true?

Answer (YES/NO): YES